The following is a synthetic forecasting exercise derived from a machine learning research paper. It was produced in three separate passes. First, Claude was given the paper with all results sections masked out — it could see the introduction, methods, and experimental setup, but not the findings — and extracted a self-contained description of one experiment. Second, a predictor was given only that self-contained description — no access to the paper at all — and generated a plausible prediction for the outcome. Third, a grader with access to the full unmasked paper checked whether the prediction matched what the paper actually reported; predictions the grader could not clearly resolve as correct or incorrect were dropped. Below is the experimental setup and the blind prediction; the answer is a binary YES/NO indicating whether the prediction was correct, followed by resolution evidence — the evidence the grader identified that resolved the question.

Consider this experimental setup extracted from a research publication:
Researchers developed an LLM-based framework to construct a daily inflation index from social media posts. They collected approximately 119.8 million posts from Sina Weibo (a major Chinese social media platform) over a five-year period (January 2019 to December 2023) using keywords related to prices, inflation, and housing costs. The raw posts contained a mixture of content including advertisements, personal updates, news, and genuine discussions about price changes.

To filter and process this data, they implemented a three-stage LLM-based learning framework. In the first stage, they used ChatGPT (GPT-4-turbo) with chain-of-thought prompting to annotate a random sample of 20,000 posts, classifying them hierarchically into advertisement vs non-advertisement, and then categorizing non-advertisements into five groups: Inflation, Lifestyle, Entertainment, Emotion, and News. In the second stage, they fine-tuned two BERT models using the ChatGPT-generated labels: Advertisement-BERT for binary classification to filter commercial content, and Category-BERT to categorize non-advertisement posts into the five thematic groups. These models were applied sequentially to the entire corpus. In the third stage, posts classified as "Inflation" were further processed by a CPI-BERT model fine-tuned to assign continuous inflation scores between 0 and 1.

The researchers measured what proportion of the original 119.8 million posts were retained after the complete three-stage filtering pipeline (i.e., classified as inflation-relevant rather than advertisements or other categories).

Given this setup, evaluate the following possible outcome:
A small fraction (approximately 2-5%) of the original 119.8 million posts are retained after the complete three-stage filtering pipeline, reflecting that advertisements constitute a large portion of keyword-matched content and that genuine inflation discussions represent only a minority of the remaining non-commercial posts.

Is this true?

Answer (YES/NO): YES